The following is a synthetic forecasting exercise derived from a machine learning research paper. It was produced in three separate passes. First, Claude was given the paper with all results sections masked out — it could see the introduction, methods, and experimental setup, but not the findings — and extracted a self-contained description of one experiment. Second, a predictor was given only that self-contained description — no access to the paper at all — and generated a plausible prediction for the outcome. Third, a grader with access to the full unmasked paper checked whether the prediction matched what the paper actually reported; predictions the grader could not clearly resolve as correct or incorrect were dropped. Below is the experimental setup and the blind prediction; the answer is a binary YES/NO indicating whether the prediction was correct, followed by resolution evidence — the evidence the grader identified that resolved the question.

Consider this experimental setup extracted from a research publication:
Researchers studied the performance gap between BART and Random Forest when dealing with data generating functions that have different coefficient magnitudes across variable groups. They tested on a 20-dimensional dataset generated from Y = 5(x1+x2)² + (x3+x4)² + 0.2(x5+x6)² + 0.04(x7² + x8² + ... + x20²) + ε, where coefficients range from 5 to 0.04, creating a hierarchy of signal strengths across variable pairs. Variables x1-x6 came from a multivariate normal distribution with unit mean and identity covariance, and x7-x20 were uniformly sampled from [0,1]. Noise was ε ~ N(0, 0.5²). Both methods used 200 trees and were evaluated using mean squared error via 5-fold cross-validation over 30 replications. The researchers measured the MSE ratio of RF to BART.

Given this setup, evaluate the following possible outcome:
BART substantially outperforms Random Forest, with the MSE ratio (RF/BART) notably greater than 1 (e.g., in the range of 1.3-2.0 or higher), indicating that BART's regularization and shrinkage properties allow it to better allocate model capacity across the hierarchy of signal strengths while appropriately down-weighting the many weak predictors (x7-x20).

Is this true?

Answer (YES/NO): YES